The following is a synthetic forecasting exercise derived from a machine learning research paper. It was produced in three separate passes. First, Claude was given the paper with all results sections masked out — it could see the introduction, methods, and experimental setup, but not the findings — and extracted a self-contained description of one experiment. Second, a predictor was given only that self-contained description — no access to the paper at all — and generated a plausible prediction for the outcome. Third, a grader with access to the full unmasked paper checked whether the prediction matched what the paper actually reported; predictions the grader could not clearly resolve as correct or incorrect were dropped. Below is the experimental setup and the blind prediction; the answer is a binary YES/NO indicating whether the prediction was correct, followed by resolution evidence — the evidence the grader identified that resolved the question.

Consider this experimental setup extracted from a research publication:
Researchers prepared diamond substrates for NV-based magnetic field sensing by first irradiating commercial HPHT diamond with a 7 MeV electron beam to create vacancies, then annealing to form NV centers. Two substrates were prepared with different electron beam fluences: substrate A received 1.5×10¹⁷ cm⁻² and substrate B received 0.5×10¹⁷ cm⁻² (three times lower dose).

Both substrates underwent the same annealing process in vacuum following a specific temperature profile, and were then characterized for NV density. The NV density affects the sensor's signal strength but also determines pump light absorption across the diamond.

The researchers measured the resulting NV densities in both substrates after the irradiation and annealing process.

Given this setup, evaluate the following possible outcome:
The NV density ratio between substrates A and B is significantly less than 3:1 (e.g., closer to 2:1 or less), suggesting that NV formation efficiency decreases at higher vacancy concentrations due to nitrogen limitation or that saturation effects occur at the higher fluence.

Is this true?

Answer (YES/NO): NO